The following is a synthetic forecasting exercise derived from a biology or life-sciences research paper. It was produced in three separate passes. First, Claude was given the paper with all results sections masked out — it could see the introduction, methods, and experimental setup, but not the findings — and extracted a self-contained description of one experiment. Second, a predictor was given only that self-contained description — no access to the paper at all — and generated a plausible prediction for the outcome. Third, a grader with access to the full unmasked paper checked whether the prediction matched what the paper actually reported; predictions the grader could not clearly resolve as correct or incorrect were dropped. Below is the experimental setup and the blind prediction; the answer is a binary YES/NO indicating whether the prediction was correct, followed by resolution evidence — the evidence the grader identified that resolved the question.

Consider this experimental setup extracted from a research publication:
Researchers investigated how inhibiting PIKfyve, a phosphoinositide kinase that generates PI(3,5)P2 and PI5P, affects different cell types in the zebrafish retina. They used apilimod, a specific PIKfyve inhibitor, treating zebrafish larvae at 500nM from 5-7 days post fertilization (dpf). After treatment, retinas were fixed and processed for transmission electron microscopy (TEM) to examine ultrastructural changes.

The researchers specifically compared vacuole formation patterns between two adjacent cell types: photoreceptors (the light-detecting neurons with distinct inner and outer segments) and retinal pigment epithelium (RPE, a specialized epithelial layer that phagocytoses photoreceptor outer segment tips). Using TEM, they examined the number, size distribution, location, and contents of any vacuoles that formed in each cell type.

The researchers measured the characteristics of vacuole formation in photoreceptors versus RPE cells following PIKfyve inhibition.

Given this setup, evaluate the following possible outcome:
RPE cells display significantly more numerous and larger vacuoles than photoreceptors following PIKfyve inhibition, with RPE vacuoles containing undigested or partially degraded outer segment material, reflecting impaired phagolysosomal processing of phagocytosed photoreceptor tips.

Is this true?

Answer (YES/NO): NO